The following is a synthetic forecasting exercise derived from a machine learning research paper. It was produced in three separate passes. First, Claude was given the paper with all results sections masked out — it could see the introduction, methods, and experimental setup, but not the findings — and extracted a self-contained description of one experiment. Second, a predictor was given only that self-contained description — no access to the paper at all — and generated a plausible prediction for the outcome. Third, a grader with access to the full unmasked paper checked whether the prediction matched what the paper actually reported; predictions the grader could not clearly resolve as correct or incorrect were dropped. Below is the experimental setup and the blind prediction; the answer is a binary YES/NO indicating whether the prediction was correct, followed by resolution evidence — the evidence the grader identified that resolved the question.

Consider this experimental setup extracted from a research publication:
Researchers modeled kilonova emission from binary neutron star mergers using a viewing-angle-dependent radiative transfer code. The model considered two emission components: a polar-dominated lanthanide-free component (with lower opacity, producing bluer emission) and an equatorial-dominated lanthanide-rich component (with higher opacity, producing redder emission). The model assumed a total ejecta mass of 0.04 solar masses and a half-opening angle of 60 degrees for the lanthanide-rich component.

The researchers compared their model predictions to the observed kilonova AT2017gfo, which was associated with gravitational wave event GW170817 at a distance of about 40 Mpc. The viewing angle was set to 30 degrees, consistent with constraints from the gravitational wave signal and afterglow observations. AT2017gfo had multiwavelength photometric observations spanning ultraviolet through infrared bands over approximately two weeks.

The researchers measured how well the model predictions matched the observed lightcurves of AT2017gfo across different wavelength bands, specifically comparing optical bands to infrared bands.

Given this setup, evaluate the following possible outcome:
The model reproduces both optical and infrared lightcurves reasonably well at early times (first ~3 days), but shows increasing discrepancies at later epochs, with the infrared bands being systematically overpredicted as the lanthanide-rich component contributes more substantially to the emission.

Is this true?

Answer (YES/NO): NO